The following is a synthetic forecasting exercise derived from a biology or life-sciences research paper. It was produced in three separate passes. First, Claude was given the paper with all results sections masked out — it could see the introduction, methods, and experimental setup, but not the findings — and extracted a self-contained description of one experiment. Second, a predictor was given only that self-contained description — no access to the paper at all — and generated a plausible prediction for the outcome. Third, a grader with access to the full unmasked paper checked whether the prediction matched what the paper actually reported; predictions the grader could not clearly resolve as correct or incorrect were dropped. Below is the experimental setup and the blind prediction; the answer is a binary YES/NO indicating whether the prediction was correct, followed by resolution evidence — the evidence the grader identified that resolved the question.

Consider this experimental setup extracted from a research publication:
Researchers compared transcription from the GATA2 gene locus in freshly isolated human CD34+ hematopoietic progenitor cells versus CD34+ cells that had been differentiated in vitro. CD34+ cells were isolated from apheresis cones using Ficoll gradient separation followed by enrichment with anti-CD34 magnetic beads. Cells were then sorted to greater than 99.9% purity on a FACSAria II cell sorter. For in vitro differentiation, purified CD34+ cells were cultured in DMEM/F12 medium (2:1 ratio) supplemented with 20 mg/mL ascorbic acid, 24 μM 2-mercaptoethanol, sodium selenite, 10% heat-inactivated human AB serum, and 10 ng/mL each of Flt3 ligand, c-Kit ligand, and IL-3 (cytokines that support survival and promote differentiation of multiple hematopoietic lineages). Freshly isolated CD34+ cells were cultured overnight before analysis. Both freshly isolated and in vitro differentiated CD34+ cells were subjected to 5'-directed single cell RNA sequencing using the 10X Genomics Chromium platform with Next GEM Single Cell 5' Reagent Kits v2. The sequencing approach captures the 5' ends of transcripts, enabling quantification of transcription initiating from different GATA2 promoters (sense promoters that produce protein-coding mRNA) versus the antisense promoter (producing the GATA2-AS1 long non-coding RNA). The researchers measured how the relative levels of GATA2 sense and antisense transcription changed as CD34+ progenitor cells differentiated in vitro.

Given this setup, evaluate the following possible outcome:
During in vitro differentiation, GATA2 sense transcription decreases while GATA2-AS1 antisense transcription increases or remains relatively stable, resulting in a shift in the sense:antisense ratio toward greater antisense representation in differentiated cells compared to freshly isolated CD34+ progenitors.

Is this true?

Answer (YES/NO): NO